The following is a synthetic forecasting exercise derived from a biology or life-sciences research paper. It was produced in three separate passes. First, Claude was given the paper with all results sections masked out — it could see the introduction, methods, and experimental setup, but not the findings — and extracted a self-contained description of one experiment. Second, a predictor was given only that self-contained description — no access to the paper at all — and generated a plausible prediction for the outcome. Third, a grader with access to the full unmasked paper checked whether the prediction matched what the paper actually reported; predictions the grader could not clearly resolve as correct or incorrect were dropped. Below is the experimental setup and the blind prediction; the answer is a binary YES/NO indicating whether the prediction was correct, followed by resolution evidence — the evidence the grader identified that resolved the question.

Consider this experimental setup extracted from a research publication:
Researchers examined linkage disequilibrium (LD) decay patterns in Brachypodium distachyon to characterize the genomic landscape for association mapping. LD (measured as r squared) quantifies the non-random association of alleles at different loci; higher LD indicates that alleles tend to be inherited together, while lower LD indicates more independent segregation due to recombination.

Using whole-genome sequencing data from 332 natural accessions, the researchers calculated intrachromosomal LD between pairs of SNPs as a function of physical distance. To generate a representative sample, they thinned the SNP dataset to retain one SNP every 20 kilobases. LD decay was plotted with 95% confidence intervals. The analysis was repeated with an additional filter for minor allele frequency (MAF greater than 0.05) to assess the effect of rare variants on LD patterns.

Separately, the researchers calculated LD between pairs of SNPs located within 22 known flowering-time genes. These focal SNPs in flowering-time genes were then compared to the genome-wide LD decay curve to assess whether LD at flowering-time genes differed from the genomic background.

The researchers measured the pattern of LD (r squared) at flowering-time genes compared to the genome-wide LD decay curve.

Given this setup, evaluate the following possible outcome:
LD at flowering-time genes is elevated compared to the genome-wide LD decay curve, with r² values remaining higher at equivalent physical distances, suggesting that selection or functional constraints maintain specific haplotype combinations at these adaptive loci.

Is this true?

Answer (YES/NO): YES